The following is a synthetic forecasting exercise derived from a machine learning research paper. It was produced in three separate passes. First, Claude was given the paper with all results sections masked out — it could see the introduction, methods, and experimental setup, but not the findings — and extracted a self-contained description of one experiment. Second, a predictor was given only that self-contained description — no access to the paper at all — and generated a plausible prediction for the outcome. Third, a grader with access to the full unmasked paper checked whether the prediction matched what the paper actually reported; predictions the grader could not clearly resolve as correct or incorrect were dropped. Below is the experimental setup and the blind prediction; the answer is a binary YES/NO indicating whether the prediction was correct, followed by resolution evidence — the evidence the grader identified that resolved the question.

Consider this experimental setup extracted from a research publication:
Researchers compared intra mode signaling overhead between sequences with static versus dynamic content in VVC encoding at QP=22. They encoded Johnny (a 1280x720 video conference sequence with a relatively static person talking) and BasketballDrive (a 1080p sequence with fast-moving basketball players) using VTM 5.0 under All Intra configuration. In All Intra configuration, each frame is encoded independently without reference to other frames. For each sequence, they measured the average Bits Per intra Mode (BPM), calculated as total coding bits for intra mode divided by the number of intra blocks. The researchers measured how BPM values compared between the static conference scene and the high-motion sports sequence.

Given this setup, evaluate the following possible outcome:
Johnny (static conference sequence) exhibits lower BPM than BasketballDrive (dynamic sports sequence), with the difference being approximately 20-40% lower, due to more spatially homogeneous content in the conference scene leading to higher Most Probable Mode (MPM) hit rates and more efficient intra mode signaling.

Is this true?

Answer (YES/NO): NO